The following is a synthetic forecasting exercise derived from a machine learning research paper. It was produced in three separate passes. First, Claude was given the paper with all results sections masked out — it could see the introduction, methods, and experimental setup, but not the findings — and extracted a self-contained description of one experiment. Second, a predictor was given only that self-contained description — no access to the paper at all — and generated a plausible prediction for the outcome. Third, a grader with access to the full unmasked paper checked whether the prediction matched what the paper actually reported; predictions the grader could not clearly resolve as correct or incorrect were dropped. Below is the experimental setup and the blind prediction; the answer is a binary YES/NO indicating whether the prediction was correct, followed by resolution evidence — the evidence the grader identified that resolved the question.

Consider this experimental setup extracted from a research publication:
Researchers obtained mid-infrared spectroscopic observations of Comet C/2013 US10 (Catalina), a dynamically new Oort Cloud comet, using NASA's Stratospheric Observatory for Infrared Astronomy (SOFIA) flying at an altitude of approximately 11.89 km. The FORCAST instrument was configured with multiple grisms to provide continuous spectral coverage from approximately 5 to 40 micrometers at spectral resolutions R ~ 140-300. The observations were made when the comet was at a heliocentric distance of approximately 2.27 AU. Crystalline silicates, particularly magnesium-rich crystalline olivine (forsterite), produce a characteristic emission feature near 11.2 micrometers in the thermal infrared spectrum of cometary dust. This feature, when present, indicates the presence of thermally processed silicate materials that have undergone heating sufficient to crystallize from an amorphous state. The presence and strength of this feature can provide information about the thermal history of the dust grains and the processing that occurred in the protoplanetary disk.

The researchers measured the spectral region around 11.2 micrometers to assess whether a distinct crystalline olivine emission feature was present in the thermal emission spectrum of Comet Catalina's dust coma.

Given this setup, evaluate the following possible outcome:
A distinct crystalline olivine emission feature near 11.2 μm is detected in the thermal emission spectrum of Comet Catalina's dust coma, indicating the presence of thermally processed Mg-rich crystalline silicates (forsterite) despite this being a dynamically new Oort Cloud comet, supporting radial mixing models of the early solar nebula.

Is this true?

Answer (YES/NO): NO